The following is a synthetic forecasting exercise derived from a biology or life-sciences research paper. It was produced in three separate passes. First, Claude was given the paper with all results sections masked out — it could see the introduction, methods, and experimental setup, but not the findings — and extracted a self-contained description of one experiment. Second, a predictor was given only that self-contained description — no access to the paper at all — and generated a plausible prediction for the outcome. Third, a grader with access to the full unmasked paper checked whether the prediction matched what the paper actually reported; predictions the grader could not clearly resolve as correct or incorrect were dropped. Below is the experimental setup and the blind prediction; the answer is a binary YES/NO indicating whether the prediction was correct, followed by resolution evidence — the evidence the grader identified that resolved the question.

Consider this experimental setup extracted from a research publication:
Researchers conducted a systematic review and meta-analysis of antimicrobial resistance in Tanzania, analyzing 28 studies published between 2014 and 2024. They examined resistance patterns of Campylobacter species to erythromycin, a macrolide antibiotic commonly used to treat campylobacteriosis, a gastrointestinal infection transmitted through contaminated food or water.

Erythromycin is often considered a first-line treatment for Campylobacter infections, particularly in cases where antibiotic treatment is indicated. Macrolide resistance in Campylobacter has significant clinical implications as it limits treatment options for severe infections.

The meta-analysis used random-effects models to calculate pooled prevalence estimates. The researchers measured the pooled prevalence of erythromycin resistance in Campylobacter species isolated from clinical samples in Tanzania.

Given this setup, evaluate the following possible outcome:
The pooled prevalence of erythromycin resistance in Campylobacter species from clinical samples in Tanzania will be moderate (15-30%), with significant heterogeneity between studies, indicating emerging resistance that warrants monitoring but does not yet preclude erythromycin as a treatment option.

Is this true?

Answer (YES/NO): NO